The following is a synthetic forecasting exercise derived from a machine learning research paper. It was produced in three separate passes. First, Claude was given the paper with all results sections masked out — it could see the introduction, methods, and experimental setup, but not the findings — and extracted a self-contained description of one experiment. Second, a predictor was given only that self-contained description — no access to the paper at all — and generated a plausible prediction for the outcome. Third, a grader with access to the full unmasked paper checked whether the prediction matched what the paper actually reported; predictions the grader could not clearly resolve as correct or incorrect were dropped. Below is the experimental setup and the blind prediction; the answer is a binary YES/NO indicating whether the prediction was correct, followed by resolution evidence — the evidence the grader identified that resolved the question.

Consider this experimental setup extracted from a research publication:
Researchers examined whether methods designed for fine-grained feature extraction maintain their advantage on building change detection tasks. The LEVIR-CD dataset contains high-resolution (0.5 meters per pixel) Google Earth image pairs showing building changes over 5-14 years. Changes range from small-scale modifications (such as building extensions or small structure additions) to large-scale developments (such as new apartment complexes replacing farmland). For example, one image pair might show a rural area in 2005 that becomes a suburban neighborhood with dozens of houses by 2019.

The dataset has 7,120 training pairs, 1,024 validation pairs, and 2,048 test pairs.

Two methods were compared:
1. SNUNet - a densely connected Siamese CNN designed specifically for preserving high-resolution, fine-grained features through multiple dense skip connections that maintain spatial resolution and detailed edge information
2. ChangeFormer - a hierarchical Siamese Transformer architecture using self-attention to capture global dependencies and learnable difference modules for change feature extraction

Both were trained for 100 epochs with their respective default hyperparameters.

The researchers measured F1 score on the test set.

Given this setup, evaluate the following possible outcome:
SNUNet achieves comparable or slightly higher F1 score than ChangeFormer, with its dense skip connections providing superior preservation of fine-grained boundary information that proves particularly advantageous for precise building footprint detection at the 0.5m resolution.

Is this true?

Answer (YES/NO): NO